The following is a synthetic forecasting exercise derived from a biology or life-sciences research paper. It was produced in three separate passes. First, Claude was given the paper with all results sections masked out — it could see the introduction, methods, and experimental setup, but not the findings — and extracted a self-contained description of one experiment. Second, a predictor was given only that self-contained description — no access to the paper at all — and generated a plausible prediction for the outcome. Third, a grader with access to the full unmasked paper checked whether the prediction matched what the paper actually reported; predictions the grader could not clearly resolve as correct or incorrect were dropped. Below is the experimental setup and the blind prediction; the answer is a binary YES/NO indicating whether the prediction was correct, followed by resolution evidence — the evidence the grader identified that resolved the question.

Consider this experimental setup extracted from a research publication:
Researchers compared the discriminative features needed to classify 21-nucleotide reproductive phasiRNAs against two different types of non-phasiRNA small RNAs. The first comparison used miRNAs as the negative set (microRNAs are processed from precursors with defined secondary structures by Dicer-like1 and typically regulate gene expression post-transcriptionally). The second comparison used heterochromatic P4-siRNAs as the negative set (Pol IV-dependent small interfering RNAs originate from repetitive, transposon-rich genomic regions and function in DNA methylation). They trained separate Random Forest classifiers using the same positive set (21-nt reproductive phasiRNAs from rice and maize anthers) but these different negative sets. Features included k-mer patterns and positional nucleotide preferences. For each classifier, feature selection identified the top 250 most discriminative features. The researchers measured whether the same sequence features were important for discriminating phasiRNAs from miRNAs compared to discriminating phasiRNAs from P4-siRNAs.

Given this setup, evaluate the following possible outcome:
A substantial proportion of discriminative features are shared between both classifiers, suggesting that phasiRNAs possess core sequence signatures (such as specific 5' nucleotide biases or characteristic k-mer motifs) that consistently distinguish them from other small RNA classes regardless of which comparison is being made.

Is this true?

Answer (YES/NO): YES